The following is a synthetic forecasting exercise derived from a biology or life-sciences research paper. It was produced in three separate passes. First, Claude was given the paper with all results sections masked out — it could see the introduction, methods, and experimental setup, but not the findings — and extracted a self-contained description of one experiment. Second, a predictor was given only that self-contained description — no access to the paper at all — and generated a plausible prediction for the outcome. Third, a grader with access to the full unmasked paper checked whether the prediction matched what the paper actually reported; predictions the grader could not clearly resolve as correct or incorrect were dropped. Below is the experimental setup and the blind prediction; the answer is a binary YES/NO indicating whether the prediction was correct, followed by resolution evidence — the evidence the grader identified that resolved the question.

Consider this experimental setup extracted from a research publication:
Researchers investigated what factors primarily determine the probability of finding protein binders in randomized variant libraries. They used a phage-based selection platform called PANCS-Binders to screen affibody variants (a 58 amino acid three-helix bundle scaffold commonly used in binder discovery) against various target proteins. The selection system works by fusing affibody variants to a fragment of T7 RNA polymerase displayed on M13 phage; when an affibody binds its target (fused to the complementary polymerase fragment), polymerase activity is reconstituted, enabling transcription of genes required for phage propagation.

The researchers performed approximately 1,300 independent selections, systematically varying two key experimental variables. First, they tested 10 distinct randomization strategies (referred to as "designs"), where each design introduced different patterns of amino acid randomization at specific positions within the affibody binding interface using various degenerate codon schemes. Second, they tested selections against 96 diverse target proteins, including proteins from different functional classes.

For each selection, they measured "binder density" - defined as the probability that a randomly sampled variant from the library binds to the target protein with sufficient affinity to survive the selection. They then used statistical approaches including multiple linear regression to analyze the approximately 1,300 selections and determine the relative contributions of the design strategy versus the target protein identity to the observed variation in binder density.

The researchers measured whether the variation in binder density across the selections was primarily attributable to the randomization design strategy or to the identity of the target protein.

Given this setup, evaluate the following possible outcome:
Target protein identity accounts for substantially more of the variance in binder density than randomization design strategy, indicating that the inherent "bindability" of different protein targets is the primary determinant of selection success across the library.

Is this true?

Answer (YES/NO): YES